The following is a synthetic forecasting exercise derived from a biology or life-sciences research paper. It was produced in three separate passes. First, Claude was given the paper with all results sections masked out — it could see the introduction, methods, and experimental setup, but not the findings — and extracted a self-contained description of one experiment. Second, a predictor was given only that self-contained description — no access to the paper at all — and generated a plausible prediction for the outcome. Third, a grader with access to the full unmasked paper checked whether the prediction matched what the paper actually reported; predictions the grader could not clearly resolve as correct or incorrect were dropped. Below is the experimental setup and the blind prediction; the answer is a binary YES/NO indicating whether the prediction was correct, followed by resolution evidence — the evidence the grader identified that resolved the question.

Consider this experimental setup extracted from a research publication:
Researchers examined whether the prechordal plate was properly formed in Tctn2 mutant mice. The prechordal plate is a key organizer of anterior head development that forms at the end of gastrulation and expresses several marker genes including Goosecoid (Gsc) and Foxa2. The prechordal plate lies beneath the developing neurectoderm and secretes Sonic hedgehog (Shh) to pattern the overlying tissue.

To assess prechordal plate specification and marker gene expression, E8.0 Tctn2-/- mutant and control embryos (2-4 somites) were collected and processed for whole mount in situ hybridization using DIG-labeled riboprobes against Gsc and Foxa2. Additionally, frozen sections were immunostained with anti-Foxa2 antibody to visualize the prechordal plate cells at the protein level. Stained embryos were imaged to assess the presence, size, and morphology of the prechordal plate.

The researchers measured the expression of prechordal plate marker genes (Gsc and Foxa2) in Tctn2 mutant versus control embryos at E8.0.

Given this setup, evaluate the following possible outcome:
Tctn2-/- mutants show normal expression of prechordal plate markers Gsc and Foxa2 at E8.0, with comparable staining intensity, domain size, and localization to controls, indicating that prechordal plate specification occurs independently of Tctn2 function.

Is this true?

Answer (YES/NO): NO